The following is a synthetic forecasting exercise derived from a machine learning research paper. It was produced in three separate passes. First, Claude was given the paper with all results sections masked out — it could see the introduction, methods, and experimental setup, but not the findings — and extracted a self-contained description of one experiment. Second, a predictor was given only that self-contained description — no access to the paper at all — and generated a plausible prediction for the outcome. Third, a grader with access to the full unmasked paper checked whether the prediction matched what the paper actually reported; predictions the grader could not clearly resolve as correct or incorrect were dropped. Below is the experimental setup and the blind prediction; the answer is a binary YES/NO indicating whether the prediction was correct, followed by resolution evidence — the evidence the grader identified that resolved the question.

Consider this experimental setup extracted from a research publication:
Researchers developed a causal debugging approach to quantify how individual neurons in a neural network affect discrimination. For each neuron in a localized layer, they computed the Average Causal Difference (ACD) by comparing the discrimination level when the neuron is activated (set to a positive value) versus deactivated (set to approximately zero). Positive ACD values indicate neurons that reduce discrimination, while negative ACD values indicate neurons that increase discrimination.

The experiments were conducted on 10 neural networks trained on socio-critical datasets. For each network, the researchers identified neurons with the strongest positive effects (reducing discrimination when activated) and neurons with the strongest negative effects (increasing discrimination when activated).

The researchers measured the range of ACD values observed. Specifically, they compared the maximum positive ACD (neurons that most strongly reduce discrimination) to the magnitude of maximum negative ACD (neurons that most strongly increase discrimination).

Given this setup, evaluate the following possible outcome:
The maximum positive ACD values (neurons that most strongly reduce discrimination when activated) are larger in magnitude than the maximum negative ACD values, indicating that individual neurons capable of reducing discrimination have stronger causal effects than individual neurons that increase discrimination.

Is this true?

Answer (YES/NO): YES